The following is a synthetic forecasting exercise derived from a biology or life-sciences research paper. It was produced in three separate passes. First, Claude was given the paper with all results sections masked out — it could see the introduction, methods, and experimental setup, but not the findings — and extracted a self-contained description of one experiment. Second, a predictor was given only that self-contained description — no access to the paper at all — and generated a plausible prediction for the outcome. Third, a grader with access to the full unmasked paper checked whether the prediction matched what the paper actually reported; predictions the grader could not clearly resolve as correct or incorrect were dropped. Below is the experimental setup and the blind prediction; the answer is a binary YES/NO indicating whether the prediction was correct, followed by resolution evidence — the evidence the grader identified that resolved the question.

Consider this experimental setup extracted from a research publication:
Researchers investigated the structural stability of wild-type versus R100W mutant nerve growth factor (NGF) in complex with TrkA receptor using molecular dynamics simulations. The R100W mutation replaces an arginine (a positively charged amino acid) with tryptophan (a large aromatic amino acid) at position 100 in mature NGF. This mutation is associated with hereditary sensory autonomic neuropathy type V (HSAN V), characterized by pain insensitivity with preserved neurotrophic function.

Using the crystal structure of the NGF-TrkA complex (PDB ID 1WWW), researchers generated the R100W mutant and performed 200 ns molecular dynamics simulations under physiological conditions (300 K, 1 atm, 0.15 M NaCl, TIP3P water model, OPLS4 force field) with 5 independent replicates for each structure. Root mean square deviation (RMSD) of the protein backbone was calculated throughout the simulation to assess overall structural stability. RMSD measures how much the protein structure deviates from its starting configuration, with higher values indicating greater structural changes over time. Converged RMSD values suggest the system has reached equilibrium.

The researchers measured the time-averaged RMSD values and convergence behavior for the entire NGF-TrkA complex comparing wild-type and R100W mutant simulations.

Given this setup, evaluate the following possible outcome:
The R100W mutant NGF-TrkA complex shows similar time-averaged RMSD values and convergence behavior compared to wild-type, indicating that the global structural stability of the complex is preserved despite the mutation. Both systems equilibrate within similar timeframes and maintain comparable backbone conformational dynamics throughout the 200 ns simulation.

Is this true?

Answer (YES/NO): YES